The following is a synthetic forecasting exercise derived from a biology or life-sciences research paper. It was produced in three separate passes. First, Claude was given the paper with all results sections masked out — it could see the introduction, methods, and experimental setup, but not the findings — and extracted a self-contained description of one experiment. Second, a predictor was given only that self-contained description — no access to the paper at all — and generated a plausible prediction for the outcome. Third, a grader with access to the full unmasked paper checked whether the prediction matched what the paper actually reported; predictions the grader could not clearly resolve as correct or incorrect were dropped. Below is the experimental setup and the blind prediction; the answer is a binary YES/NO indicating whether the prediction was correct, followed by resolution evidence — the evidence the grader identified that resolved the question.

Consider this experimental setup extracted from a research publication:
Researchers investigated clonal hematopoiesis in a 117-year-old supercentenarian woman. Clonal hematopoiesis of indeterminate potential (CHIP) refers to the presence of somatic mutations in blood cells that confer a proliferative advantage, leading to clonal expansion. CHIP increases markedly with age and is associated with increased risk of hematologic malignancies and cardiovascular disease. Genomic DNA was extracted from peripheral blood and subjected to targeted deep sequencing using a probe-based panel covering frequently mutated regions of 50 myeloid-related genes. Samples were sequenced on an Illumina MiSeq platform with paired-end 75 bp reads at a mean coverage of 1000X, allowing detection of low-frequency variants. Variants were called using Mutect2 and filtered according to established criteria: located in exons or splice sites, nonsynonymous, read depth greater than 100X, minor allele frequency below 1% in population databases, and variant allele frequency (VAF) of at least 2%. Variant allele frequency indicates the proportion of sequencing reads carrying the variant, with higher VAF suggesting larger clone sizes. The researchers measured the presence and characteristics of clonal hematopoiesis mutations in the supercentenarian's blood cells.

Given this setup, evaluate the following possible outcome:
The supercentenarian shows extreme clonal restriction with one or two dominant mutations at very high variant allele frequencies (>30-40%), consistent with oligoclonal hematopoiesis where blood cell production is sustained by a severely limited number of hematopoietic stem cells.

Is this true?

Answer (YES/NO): NO